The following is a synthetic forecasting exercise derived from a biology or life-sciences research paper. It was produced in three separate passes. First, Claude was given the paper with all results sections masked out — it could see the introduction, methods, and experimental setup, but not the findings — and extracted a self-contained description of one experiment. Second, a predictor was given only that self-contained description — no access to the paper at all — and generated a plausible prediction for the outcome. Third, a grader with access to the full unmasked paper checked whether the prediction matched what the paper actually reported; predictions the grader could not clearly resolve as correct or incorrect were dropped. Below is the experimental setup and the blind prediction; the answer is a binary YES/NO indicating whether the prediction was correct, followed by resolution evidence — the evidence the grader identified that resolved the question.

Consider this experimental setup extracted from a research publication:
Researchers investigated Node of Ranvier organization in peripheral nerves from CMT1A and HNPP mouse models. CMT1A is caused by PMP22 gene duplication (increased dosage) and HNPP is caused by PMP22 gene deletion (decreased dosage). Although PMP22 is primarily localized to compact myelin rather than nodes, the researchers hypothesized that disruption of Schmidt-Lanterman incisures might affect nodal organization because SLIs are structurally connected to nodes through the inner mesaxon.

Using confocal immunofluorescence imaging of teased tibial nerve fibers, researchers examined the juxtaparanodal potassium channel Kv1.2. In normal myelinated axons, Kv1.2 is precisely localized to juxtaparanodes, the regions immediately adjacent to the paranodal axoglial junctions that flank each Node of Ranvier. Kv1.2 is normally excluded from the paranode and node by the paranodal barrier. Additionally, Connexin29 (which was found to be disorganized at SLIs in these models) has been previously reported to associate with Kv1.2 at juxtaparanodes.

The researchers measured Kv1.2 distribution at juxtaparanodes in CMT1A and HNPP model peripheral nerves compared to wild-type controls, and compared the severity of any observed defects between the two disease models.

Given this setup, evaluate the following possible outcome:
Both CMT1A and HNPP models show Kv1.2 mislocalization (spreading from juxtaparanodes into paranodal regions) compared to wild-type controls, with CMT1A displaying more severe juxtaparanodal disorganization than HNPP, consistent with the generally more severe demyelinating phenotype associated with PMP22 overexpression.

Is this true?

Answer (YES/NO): NO